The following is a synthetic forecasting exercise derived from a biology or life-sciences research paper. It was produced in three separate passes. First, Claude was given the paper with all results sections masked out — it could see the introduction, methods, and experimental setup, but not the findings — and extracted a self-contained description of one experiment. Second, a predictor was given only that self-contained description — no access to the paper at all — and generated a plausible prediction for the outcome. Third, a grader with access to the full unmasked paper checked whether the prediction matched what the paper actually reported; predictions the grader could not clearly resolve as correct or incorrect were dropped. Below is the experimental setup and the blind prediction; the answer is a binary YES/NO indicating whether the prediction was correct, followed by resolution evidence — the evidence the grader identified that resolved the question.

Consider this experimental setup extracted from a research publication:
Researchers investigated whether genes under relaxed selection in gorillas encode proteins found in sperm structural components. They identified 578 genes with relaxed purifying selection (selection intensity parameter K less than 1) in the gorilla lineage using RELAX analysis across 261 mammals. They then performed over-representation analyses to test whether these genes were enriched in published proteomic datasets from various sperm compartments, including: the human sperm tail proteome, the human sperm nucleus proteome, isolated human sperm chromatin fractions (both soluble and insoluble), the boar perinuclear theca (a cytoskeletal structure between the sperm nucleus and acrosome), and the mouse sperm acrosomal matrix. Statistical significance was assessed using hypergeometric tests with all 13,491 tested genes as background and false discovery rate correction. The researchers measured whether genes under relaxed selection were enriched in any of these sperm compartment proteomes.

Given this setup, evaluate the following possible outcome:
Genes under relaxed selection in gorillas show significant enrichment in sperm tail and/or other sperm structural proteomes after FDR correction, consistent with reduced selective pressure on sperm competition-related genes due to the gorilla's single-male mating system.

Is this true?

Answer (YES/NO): YES